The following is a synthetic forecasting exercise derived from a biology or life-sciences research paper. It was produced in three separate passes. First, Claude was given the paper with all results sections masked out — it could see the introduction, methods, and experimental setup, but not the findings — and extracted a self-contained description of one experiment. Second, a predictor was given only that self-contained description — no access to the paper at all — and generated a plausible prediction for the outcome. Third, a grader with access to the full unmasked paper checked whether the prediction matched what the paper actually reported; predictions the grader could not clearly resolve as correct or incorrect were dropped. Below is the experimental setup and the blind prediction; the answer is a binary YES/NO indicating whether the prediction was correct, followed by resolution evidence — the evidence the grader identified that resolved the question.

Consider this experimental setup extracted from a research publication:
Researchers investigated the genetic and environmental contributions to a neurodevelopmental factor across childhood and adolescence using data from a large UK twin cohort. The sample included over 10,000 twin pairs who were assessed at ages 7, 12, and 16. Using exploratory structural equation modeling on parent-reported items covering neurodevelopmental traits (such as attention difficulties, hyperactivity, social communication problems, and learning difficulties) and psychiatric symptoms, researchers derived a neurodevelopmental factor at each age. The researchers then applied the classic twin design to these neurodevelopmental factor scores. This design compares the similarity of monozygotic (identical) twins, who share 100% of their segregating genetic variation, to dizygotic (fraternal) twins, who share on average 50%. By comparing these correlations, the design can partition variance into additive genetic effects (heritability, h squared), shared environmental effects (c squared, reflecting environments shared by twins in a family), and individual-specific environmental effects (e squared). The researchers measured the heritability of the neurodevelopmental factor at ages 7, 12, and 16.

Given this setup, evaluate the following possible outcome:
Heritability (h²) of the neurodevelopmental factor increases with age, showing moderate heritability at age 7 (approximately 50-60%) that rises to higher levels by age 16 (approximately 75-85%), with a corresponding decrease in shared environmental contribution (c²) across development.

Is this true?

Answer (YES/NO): NO